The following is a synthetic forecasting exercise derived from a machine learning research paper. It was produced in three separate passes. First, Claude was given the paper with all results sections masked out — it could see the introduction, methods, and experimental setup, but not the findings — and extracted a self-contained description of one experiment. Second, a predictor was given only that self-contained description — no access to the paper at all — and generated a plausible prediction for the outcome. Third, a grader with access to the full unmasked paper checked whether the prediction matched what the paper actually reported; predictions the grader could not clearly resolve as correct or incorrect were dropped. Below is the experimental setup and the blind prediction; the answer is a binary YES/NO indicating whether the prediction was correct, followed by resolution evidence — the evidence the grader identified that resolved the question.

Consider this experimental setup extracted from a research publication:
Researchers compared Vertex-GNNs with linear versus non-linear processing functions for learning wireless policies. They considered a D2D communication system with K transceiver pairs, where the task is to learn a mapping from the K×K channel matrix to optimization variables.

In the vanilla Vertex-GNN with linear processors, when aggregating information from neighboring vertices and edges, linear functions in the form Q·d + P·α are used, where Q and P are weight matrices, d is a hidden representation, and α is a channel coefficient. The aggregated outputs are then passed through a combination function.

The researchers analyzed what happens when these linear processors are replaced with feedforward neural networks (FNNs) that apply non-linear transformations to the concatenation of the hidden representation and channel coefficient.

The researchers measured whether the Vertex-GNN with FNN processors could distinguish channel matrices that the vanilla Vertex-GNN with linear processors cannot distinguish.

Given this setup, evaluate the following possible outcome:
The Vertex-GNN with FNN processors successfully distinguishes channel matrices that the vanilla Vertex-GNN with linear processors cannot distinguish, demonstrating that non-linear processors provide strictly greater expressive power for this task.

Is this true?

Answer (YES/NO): YES